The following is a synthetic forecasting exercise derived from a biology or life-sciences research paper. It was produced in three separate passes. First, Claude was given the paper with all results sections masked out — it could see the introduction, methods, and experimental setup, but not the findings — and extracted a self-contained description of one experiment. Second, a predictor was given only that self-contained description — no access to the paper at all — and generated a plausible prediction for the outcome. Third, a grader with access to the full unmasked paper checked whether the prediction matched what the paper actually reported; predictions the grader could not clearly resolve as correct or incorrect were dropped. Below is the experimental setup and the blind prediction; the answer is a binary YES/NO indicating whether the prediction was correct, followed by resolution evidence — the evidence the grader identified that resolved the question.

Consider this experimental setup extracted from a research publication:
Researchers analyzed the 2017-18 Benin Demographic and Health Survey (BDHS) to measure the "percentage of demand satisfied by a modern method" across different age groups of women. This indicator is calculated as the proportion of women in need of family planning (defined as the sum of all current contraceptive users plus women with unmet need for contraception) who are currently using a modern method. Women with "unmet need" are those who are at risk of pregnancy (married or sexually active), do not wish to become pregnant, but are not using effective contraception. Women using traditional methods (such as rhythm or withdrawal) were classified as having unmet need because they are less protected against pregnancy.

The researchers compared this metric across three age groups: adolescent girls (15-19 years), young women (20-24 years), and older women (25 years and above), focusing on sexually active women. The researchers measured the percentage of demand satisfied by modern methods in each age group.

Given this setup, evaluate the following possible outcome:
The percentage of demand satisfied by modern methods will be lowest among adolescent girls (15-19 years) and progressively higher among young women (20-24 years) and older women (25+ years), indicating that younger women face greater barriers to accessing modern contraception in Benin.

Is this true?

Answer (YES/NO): NO